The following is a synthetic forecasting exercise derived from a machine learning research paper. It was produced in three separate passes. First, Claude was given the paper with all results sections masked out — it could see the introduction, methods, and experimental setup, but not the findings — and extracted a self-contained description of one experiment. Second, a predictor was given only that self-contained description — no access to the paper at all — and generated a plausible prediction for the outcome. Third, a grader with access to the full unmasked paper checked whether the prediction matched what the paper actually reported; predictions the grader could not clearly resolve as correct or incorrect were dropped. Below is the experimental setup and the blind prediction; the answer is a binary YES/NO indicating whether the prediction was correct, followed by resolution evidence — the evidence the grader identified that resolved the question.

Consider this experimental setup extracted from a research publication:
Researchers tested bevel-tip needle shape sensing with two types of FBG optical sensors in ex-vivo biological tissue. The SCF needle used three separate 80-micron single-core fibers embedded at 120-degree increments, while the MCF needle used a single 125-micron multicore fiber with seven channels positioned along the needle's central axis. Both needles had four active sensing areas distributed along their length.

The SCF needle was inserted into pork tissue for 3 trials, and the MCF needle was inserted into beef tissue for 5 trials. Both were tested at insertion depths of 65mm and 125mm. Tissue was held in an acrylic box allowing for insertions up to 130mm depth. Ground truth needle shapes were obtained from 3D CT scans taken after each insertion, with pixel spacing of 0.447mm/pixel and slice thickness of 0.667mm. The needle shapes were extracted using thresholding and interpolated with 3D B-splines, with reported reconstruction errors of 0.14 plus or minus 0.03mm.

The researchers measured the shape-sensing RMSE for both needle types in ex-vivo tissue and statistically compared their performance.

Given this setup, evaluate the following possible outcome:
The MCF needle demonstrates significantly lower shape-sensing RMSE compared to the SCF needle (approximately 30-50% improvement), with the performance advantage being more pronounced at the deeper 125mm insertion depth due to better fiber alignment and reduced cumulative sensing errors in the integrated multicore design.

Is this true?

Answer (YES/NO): NO